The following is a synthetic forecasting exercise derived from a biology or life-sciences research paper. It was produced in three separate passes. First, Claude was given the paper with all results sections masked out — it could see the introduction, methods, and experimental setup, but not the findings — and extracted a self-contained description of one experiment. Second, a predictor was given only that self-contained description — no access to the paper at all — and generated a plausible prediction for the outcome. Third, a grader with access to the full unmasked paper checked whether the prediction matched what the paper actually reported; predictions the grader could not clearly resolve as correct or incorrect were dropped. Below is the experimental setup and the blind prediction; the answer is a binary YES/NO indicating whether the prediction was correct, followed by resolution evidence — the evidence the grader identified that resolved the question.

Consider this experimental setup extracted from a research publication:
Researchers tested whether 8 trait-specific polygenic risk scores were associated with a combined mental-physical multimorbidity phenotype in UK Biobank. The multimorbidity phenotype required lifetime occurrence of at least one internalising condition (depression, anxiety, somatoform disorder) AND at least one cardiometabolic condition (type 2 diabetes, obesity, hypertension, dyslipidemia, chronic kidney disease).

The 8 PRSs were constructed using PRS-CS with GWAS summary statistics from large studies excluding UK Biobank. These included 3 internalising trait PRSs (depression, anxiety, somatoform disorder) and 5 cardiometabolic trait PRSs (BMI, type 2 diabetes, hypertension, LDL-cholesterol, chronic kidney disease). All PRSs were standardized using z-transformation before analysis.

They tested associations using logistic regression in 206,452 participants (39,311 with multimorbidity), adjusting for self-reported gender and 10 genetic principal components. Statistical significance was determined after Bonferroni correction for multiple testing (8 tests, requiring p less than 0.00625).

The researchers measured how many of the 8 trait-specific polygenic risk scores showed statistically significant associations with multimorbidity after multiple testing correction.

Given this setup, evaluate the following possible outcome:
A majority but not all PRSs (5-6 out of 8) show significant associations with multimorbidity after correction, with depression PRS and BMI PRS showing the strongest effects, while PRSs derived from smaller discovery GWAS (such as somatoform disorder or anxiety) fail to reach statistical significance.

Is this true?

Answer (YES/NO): NO